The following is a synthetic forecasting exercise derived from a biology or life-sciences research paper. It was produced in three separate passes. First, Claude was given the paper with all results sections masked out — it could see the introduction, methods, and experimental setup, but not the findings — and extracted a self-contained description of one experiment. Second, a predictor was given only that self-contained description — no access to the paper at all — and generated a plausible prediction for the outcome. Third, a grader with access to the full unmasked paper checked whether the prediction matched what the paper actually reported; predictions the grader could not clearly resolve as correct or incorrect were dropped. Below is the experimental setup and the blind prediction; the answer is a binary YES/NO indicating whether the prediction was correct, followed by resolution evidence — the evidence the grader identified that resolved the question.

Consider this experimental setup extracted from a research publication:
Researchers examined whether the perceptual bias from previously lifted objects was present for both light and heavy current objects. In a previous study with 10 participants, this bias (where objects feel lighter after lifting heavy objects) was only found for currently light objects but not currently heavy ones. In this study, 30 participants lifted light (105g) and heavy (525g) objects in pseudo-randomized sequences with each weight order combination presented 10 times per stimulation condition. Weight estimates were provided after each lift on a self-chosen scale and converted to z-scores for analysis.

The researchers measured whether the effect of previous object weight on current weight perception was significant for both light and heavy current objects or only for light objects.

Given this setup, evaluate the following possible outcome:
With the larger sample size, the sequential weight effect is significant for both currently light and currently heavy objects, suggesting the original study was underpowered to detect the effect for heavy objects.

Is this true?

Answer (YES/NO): YES